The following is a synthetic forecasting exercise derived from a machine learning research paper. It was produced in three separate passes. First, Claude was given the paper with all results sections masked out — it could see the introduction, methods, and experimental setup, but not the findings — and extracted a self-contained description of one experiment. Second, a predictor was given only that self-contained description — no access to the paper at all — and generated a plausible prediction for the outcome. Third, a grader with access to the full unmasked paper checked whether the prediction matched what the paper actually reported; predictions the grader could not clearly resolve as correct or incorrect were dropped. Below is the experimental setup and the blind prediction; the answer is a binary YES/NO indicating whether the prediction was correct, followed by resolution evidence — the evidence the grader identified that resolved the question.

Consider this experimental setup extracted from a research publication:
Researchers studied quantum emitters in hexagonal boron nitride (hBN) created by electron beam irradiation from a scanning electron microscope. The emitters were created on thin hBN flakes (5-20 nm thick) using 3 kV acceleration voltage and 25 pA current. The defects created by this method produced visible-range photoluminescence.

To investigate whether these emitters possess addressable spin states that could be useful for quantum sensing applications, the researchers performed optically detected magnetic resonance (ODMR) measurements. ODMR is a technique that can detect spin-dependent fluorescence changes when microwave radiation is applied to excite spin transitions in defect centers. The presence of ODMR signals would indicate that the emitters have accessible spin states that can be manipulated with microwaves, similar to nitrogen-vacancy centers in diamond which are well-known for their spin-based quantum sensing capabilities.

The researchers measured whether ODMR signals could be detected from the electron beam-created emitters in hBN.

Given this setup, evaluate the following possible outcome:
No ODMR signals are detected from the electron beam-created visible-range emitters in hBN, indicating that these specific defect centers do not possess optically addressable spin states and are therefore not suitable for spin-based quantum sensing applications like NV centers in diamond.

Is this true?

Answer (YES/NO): YES